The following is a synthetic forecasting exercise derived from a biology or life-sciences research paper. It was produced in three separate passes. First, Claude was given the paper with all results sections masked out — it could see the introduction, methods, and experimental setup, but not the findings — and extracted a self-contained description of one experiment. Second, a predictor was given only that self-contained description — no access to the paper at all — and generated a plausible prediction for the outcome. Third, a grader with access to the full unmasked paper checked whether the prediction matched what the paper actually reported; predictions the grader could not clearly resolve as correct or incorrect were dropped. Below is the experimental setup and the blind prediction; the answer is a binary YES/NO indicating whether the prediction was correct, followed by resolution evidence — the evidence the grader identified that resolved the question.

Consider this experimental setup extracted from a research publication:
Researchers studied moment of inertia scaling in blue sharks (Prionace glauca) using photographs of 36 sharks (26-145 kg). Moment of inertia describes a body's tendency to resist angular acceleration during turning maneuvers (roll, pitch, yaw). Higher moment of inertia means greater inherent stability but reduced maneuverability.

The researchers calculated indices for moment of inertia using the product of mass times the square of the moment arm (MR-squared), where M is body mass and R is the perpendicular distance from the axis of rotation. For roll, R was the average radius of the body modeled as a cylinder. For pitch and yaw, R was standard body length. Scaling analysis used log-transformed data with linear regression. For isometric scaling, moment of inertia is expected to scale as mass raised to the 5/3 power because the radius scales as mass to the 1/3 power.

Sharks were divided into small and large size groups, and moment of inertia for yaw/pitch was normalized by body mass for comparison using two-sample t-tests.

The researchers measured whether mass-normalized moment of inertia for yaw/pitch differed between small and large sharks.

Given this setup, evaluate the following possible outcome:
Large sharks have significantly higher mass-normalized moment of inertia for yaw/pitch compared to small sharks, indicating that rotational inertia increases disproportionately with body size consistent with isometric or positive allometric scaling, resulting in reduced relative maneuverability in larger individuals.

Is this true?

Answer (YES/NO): YES